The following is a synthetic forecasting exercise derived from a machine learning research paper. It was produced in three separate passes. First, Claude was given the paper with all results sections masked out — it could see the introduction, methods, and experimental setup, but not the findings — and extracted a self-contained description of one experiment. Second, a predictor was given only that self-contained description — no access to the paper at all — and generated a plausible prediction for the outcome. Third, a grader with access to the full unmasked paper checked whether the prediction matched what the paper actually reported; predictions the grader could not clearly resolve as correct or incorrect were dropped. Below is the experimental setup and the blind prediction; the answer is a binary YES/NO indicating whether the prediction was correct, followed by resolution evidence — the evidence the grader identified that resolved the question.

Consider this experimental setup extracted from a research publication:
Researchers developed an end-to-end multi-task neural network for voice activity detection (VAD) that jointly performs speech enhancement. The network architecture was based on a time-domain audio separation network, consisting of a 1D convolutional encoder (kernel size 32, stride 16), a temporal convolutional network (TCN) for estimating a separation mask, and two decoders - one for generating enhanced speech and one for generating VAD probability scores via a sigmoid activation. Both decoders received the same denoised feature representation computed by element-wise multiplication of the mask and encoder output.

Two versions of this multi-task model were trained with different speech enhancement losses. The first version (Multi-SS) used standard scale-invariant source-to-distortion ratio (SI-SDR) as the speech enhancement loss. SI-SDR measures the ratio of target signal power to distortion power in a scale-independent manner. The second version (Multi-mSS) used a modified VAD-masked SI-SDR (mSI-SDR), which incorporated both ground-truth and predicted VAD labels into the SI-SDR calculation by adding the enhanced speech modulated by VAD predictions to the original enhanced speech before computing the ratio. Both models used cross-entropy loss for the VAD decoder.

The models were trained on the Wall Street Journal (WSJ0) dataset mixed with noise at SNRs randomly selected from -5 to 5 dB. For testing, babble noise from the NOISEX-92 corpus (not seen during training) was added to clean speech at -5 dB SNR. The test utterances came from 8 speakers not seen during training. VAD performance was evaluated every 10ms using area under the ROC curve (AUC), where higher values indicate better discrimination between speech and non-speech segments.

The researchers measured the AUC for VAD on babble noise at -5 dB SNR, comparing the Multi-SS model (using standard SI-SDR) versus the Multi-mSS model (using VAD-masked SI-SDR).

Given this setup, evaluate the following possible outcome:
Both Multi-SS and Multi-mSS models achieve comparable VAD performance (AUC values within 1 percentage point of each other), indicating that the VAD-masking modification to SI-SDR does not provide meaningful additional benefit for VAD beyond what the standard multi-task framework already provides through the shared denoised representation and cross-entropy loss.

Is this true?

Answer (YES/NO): NO